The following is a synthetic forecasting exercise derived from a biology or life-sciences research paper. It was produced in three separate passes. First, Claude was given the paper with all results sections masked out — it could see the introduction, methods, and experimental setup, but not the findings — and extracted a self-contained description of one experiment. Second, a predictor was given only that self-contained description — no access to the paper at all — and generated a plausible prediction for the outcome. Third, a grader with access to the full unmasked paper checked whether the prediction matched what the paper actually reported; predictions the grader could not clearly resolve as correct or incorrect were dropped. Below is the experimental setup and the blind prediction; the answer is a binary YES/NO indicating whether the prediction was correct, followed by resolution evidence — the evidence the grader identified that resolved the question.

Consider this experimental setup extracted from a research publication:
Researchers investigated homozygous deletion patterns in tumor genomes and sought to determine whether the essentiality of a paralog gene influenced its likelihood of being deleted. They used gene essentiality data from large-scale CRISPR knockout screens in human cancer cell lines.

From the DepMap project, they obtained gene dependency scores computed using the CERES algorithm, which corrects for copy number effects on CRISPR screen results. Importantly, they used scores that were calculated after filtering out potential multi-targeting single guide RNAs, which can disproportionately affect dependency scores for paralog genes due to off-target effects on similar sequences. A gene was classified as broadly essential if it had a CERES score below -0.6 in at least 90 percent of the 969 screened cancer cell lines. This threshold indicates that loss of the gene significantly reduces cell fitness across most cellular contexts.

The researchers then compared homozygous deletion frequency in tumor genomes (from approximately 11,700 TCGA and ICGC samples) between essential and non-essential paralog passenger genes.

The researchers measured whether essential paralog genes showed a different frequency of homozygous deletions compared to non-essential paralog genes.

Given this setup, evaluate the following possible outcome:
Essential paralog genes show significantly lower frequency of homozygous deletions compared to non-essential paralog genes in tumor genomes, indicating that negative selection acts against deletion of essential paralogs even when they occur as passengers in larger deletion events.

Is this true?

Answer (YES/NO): YES